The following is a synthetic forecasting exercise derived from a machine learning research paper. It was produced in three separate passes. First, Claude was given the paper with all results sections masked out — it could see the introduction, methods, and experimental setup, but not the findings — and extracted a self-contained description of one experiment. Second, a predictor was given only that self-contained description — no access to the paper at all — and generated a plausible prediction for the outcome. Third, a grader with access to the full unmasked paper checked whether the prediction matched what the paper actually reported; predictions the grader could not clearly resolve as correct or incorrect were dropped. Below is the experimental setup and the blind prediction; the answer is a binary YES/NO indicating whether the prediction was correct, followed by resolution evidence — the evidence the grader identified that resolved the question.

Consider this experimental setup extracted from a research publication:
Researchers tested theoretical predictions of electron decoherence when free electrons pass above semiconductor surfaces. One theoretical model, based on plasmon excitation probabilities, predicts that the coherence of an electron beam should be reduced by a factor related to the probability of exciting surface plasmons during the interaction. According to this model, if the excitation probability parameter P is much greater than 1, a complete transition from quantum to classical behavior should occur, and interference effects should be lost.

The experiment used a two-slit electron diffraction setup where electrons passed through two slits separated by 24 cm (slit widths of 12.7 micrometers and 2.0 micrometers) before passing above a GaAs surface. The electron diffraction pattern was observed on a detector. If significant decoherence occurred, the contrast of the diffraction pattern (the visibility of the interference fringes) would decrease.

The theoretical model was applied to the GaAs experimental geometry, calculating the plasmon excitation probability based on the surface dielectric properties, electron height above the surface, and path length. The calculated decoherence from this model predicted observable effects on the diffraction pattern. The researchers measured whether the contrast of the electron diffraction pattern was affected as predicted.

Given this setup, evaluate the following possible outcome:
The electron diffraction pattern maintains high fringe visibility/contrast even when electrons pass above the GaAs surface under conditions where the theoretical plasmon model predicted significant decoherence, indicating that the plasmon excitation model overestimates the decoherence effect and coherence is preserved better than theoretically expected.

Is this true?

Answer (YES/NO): YES